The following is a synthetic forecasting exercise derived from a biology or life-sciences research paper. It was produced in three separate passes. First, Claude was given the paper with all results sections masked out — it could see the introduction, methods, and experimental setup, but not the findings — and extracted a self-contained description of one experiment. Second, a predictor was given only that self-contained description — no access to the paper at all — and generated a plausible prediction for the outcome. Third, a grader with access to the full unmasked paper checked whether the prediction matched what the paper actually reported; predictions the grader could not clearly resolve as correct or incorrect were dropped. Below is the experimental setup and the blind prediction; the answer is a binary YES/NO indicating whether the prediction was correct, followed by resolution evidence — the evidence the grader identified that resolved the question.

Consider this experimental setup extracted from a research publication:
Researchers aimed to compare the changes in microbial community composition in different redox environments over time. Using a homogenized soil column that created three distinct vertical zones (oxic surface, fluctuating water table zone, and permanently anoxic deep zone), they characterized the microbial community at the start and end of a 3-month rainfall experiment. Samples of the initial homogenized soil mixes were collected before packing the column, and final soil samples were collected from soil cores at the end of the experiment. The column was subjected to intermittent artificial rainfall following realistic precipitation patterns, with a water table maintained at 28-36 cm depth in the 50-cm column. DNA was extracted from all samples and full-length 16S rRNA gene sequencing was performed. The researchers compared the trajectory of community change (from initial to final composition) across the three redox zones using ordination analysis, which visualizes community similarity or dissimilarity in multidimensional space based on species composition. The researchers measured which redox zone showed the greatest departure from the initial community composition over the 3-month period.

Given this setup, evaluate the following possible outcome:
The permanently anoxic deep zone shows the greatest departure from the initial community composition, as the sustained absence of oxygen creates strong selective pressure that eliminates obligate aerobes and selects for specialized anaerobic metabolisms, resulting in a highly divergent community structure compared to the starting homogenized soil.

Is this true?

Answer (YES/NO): NO